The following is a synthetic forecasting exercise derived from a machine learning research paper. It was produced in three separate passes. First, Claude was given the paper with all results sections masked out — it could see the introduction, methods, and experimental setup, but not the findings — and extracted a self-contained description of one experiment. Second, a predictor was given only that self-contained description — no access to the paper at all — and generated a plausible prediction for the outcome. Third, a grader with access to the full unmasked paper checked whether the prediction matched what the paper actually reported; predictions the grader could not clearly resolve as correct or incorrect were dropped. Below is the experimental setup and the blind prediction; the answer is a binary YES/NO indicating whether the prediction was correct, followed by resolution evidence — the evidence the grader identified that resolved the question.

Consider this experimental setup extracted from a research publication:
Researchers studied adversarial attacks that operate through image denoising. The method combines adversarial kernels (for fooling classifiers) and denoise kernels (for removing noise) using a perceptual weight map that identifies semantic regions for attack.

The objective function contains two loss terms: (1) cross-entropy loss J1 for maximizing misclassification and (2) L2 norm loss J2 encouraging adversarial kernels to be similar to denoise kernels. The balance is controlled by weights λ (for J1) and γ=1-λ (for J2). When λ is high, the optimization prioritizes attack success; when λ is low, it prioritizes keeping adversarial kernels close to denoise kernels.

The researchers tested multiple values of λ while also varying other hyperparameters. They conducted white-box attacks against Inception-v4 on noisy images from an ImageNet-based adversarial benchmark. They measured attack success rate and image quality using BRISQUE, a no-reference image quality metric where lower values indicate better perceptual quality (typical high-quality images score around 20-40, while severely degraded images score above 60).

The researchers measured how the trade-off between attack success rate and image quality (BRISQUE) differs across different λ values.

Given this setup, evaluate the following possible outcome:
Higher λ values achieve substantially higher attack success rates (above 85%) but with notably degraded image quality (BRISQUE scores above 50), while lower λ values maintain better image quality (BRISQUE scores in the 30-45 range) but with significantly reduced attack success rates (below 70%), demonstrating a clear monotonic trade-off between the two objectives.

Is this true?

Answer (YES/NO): NO